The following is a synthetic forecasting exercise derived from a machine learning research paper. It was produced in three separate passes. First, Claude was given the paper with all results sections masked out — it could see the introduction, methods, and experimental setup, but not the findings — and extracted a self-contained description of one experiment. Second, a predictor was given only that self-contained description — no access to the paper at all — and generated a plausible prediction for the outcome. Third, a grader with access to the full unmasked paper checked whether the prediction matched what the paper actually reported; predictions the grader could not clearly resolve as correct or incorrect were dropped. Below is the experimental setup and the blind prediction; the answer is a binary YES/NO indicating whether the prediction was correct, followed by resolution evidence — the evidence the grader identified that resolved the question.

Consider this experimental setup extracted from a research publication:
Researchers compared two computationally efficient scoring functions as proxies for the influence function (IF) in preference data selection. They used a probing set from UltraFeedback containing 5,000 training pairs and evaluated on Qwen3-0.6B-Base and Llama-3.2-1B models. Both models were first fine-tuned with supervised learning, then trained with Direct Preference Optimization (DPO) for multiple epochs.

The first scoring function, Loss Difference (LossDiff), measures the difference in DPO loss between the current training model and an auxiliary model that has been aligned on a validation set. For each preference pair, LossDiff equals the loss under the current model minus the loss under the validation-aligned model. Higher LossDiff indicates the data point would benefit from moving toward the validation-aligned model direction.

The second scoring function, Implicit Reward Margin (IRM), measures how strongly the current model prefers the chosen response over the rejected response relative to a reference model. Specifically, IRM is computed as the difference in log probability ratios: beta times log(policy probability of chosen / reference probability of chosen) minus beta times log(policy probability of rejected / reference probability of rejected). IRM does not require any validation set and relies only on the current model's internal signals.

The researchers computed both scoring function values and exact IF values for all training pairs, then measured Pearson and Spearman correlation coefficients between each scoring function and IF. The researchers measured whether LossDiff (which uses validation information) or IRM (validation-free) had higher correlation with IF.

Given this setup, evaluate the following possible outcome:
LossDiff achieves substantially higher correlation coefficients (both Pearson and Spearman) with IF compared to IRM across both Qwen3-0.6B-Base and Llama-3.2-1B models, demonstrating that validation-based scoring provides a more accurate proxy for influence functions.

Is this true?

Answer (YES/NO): YES